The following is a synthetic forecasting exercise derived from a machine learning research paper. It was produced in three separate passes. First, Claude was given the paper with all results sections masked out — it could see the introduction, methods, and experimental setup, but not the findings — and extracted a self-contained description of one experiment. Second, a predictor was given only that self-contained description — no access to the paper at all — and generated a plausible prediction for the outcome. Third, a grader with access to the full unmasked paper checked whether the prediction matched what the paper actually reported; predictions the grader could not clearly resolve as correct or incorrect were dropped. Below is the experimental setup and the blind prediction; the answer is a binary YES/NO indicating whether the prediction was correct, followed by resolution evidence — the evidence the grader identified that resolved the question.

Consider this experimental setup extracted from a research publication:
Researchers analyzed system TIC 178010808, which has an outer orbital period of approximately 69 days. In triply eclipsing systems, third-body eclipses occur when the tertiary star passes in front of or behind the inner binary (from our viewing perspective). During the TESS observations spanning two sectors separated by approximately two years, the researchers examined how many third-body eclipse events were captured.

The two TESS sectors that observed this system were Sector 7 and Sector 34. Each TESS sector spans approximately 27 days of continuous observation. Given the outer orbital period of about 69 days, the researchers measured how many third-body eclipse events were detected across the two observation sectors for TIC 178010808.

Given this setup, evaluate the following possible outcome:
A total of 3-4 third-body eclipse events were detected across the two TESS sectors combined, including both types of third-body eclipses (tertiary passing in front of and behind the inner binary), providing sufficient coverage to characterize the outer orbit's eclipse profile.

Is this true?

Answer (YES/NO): NO